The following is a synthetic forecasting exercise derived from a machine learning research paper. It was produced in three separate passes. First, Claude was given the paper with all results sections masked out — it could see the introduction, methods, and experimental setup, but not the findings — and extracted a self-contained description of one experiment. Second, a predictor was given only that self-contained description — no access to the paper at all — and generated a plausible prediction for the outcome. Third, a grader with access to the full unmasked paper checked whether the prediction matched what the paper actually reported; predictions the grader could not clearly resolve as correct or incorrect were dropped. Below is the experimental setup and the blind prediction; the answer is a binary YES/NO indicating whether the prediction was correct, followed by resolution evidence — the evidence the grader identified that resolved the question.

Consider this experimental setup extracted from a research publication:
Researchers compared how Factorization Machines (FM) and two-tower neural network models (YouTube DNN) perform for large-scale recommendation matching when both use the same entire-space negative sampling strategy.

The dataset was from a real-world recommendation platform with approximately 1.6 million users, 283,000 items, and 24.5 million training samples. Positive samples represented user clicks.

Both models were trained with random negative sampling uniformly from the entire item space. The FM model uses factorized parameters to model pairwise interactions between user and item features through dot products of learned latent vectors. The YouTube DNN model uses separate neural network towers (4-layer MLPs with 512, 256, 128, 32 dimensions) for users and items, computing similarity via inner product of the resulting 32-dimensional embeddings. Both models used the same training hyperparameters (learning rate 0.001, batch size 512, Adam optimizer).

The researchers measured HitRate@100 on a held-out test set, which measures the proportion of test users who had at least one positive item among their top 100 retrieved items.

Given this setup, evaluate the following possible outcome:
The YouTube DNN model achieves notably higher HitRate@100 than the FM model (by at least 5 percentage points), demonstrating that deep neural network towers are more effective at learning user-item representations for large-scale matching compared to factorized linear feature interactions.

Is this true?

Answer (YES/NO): YES